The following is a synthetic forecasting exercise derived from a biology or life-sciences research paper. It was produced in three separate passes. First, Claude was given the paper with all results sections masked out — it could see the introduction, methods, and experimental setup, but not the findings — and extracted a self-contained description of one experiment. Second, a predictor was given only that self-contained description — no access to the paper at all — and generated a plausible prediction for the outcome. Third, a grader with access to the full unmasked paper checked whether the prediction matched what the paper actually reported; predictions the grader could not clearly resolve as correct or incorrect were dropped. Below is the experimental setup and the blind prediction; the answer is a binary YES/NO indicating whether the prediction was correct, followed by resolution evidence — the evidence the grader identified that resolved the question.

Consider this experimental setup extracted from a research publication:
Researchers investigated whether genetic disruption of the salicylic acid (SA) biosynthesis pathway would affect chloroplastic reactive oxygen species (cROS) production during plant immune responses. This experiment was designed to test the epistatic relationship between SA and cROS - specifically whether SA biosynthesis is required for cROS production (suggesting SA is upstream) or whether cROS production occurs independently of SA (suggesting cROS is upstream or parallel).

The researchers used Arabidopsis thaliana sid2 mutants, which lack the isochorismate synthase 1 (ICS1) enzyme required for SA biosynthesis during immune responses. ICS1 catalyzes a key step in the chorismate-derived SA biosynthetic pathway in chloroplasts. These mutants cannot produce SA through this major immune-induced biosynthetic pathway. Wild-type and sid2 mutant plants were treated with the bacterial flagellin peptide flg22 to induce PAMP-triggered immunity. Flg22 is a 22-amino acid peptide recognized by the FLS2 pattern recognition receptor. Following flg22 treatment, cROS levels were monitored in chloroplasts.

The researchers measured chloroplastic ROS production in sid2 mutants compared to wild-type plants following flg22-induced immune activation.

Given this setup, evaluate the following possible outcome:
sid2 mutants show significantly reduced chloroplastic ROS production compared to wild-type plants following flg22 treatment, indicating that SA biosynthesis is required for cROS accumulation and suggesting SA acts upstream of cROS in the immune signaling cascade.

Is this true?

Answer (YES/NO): NO